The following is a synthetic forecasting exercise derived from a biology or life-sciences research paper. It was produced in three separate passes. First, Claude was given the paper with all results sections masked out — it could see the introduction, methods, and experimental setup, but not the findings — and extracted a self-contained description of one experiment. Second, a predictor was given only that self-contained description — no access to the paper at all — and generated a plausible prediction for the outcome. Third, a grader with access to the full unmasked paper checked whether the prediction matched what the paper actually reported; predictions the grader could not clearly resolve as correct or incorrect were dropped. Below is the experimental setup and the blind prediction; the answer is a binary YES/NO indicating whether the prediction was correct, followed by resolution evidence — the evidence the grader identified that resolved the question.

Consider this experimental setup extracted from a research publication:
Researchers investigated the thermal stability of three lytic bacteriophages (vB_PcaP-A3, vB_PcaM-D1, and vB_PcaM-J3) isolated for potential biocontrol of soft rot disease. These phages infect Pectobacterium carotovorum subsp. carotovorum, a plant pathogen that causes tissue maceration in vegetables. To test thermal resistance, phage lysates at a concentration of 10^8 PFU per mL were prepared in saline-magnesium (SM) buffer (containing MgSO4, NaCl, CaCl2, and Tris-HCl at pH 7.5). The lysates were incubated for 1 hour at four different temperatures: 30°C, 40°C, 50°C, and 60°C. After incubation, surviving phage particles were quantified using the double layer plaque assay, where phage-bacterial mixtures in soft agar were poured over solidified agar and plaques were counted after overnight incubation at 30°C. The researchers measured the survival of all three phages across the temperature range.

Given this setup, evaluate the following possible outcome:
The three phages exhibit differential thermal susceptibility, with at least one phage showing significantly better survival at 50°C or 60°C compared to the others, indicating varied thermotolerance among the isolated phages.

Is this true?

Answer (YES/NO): NO